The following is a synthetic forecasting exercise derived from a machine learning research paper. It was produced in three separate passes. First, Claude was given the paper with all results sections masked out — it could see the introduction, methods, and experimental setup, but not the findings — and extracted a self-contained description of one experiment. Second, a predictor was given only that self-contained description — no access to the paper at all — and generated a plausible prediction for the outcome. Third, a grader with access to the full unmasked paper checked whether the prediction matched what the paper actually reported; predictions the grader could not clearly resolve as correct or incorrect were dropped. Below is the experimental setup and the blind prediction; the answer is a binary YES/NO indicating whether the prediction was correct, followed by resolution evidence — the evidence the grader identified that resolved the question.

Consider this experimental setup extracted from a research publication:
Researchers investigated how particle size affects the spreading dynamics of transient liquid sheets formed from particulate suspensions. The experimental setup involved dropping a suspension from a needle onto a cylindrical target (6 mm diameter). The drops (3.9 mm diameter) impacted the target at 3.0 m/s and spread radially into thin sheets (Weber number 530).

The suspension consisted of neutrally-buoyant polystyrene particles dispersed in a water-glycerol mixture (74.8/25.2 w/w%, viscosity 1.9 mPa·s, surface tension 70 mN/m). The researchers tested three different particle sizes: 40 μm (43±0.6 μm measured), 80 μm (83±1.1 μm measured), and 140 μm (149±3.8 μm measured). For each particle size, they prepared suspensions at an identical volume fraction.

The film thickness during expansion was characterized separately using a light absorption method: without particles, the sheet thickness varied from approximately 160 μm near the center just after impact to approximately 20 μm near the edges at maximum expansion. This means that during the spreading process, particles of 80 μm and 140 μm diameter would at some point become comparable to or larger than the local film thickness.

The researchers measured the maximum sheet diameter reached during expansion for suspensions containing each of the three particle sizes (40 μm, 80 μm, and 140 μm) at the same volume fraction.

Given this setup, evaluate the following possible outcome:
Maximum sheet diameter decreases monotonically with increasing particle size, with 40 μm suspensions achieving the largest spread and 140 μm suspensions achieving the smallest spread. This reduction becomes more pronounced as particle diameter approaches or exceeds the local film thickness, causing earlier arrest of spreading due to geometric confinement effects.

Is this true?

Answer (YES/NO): NO